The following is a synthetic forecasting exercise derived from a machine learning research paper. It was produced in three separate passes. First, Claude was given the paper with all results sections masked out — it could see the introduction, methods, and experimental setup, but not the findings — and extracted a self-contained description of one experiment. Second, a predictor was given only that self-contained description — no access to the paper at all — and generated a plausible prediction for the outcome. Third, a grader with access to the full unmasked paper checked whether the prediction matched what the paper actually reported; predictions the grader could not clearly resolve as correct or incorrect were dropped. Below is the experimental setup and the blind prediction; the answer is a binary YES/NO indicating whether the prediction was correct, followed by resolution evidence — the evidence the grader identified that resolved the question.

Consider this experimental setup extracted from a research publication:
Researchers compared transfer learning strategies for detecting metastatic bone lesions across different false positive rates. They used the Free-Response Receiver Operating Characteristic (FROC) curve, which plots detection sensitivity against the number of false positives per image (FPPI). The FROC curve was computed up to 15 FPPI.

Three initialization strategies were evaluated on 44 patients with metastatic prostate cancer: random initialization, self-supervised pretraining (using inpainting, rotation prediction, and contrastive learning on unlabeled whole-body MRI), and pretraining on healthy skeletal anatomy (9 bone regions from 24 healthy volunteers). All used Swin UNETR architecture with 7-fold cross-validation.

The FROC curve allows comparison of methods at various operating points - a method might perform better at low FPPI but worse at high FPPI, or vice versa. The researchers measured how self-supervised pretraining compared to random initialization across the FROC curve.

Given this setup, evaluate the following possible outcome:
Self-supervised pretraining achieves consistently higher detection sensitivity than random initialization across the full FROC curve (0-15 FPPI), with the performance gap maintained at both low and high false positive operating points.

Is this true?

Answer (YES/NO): YES